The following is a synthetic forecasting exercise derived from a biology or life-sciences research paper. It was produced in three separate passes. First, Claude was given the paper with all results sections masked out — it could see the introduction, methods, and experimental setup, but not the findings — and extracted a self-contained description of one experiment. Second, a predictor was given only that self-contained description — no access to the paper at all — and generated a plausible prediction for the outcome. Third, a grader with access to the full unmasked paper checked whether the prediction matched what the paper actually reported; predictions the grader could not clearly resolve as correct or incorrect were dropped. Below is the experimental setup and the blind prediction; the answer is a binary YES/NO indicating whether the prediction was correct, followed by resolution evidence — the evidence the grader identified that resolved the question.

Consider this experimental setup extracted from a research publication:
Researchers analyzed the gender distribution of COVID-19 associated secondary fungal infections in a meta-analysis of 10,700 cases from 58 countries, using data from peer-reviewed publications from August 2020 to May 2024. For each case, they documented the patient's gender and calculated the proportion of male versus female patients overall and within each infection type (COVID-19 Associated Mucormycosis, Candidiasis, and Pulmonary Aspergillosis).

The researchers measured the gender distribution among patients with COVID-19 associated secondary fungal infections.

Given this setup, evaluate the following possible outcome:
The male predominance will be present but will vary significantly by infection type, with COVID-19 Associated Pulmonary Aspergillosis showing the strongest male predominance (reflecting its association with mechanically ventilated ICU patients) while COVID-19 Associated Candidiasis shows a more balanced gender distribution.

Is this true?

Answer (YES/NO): NO